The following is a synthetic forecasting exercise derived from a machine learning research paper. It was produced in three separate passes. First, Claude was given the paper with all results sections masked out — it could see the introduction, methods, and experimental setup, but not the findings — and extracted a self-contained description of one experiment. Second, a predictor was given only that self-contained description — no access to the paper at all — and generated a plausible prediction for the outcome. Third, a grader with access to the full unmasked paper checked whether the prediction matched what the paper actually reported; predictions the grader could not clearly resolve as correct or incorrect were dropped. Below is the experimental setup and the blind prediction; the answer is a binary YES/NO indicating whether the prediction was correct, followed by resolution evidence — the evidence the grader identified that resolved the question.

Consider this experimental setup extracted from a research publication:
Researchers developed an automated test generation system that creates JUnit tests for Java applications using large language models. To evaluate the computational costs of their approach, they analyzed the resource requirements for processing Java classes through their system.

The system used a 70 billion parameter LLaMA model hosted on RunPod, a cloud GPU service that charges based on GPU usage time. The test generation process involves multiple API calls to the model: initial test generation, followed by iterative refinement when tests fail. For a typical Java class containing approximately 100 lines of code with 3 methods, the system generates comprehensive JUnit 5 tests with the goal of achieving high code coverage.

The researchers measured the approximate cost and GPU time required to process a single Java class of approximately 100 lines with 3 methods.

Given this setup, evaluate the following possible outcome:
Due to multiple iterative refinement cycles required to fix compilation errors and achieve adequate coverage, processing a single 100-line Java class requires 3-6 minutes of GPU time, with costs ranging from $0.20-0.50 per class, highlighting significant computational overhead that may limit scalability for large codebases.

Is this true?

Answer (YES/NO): NO